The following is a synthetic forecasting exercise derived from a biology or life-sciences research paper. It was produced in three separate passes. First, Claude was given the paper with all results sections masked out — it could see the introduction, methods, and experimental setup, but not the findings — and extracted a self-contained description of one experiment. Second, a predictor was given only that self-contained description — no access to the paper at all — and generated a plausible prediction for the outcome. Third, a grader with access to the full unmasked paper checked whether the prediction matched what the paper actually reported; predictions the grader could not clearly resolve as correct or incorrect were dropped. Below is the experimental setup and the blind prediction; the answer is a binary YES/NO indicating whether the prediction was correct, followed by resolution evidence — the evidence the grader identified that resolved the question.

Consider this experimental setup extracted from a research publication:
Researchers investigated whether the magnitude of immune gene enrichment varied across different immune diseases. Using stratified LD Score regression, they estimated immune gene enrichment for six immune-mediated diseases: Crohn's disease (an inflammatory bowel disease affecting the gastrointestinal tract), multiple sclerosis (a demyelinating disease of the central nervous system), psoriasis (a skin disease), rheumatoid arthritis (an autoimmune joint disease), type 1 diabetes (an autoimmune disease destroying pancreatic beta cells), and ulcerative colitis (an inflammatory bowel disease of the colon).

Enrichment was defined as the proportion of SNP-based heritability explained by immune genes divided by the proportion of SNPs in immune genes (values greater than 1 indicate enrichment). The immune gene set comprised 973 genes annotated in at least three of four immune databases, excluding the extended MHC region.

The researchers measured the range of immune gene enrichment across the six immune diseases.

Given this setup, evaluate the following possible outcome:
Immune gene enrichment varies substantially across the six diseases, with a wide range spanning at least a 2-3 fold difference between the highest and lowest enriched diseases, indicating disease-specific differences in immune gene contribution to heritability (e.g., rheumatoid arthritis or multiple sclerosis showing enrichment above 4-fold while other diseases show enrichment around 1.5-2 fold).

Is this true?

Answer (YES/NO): YES